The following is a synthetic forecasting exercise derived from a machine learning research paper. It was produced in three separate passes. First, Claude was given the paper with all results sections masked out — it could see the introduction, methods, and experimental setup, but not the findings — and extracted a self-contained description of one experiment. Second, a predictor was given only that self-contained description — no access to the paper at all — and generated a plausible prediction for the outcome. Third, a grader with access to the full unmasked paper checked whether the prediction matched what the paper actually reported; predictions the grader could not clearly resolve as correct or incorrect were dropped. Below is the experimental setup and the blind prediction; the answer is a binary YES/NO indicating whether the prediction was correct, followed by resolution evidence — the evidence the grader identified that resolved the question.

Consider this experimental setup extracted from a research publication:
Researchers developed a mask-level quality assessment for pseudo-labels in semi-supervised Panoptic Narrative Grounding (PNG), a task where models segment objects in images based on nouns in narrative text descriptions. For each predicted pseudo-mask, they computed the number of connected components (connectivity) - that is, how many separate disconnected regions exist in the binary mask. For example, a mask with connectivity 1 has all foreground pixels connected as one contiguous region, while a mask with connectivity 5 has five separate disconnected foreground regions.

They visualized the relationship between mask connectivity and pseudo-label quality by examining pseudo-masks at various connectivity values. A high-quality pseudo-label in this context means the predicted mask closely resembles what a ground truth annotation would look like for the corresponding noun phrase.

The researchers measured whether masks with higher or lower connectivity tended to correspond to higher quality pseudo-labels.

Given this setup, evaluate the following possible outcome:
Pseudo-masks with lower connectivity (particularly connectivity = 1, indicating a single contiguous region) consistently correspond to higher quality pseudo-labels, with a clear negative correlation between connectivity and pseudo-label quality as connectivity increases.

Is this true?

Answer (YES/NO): YES